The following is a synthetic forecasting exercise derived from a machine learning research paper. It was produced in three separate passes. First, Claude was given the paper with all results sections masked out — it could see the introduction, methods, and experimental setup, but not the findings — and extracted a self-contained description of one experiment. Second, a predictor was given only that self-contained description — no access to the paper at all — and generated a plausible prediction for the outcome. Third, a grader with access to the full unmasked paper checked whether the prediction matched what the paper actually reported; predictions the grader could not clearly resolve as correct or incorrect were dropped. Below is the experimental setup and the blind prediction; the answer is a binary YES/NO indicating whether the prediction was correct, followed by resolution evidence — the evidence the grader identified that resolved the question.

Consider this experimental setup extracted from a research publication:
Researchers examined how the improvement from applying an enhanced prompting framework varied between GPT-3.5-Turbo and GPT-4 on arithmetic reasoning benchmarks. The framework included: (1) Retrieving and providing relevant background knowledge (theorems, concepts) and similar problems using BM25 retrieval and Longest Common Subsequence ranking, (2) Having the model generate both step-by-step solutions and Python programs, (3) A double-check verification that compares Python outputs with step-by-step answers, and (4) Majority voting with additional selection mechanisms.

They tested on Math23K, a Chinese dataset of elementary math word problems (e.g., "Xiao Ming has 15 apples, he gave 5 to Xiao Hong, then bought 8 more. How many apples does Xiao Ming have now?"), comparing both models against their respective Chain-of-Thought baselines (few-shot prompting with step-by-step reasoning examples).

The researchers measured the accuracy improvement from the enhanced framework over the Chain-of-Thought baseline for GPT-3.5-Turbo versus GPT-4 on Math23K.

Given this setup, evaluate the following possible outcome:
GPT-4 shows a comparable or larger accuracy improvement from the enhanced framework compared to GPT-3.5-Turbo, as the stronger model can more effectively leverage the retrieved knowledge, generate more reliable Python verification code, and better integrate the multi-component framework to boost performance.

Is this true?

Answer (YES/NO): NO